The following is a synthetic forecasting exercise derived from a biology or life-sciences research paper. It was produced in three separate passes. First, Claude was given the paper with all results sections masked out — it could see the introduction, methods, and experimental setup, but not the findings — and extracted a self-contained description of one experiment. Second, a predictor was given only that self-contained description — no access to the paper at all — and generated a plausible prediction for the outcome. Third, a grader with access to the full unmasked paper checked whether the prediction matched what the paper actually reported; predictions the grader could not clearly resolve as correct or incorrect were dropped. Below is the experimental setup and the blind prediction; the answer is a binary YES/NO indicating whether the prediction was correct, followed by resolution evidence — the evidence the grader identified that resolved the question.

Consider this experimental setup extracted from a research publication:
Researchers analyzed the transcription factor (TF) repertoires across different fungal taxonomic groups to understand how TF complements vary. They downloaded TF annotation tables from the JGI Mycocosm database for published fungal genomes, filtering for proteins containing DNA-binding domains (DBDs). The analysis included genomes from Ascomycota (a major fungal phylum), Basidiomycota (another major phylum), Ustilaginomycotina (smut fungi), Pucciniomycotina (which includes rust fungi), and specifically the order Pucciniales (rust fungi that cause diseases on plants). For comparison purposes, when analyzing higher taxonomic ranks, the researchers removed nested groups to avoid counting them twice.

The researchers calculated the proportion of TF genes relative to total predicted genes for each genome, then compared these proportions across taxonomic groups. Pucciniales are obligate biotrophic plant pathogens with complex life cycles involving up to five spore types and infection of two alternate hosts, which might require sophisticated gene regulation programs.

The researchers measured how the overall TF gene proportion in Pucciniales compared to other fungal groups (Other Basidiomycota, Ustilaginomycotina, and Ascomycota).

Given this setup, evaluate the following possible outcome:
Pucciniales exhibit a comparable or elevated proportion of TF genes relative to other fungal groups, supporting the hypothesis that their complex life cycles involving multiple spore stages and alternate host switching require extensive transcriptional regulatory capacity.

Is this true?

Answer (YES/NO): NO